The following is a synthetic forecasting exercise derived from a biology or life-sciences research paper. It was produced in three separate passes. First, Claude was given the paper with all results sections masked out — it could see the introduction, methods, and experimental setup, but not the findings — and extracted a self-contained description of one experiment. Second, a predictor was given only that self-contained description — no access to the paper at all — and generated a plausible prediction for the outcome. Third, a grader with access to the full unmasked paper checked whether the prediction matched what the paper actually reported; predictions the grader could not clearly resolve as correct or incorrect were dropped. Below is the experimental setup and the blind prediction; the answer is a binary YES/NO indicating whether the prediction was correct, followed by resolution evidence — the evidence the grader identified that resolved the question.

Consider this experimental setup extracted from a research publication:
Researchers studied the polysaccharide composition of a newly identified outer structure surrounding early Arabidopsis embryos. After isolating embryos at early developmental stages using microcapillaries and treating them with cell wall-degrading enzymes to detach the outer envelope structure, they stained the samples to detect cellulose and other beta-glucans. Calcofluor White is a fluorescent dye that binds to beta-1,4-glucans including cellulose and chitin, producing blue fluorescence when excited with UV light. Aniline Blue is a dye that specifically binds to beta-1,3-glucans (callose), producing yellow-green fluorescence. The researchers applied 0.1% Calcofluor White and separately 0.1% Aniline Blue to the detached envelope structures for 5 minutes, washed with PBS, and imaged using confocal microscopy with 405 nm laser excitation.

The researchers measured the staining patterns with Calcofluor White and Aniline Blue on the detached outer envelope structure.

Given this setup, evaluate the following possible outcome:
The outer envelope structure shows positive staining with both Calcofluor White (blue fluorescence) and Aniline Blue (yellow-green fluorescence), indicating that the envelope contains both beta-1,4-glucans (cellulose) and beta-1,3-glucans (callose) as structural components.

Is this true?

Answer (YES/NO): NO